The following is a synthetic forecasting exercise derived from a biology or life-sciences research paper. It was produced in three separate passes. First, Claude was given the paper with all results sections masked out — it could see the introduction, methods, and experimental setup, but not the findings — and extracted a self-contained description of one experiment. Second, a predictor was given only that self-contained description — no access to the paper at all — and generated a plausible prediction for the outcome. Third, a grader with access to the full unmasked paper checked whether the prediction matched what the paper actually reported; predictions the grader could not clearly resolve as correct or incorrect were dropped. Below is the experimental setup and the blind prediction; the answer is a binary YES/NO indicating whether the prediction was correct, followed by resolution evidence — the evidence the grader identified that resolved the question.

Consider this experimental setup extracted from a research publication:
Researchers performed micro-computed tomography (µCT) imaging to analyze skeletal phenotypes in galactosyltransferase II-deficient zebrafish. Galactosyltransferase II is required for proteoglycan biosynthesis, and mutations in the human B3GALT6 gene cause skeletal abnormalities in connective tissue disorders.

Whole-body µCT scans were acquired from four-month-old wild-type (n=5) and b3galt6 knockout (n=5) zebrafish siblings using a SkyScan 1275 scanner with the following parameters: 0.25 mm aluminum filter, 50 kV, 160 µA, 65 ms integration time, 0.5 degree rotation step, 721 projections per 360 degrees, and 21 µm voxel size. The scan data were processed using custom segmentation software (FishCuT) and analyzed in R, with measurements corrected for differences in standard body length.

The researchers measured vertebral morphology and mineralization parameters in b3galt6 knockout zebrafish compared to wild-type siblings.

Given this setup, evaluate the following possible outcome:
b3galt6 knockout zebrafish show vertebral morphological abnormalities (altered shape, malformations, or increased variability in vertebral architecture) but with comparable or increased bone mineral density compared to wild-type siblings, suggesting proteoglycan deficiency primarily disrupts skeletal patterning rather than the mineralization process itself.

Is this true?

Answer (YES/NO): YES